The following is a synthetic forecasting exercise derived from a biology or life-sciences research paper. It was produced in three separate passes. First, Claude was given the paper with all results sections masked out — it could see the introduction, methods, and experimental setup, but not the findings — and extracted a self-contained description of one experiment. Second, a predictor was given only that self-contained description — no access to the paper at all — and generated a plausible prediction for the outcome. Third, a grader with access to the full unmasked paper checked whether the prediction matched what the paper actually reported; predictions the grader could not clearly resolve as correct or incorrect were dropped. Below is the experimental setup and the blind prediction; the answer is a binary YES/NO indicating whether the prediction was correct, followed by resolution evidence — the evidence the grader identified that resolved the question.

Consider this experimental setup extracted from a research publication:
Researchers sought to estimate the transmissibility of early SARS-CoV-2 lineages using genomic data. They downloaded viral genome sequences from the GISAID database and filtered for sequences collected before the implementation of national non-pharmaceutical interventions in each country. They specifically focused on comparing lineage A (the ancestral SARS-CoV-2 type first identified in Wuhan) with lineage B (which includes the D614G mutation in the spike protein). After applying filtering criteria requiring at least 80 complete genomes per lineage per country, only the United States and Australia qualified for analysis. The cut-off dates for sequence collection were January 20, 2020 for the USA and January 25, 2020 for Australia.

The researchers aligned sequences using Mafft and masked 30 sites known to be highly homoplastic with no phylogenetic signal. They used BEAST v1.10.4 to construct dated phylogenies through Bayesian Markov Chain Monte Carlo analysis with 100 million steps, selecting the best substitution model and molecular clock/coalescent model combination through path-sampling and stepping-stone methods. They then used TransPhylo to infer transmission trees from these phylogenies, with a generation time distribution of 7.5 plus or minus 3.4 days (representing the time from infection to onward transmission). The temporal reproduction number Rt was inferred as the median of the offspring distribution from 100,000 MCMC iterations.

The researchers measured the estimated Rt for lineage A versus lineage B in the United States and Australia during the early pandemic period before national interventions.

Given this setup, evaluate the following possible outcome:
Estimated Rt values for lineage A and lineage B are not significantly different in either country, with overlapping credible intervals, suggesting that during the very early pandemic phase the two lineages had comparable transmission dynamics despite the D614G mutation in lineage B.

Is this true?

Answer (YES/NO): NO